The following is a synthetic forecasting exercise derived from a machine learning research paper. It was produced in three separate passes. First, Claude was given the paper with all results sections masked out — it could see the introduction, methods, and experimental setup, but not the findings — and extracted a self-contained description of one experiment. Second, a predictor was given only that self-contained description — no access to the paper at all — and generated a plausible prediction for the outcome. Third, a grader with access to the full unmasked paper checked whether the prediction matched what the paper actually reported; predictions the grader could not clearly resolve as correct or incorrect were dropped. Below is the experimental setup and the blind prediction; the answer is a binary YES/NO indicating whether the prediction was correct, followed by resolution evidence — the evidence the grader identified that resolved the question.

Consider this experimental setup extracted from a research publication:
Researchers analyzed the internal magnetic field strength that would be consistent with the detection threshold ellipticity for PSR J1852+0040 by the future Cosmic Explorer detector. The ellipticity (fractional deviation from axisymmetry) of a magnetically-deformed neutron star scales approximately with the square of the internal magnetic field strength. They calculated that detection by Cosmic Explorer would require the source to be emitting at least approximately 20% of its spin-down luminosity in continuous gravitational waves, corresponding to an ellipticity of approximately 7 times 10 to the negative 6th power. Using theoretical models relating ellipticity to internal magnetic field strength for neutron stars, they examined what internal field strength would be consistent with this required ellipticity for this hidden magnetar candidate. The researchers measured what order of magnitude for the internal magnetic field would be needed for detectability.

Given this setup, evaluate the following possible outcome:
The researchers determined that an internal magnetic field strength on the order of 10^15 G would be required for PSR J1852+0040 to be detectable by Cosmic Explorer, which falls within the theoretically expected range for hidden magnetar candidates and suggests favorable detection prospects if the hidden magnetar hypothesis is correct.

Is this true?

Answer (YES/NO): YES